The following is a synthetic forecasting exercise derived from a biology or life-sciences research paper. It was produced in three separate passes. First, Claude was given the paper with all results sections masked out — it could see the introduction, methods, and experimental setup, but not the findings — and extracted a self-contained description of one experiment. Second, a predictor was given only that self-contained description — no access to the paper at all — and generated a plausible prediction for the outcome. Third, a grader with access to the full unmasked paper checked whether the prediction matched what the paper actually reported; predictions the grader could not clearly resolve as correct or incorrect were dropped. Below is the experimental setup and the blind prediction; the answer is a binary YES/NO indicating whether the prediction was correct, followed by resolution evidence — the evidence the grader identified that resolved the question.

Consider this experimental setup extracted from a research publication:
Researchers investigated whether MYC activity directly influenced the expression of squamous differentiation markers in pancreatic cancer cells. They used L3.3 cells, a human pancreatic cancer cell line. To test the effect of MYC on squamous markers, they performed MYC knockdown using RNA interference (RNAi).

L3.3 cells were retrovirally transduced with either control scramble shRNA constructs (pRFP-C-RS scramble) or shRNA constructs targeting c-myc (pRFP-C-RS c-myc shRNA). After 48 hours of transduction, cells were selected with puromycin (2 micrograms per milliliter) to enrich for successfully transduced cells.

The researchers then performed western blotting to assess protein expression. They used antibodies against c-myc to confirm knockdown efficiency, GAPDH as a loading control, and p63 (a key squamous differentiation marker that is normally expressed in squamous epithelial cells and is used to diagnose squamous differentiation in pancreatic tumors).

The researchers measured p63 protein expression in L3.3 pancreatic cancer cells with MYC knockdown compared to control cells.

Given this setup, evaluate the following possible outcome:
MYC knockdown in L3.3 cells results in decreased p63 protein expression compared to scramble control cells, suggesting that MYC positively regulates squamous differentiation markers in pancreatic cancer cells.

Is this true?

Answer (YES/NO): NO